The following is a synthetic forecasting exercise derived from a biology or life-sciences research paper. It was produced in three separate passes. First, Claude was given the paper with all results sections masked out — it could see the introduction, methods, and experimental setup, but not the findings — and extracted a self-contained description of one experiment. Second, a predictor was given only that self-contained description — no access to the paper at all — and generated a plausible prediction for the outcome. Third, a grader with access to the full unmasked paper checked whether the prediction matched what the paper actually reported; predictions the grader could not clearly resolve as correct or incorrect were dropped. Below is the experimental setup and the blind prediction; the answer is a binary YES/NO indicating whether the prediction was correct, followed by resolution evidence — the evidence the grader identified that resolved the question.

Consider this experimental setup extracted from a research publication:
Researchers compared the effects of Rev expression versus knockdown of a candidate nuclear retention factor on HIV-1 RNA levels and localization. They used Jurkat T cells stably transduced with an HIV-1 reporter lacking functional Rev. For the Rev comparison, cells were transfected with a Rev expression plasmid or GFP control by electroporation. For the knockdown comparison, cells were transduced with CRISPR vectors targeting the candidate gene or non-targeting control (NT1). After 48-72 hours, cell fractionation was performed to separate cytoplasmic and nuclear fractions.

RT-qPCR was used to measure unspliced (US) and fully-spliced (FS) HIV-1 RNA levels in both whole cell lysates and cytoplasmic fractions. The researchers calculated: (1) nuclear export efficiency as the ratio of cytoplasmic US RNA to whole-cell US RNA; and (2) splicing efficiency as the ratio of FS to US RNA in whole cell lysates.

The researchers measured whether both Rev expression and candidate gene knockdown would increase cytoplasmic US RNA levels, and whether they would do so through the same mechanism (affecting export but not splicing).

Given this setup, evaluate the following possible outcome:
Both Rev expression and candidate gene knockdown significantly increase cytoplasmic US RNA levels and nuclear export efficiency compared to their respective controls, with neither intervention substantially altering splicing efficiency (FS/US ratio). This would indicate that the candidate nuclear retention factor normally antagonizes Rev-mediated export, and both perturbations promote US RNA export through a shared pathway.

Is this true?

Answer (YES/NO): NO